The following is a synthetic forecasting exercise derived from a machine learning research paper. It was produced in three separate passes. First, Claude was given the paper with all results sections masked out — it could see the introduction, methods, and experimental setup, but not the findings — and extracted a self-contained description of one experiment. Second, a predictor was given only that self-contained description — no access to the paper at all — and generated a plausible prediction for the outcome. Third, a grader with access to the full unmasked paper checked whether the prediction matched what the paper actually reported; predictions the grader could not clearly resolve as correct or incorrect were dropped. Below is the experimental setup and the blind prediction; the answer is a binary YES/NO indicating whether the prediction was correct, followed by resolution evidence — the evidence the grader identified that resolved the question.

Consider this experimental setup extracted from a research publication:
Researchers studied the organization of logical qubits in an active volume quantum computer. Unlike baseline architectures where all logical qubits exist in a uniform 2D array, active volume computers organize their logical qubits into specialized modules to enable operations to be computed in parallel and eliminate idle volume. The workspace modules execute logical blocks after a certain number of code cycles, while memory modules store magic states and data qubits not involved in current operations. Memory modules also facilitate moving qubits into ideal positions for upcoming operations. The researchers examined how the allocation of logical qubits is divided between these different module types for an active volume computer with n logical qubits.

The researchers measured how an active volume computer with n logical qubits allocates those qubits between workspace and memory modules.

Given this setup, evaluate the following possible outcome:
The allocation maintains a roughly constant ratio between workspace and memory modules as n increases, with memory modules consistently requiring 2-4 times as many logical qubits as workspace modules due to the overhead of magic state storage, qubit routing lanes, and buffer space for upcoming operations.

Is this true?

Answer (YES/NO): NO